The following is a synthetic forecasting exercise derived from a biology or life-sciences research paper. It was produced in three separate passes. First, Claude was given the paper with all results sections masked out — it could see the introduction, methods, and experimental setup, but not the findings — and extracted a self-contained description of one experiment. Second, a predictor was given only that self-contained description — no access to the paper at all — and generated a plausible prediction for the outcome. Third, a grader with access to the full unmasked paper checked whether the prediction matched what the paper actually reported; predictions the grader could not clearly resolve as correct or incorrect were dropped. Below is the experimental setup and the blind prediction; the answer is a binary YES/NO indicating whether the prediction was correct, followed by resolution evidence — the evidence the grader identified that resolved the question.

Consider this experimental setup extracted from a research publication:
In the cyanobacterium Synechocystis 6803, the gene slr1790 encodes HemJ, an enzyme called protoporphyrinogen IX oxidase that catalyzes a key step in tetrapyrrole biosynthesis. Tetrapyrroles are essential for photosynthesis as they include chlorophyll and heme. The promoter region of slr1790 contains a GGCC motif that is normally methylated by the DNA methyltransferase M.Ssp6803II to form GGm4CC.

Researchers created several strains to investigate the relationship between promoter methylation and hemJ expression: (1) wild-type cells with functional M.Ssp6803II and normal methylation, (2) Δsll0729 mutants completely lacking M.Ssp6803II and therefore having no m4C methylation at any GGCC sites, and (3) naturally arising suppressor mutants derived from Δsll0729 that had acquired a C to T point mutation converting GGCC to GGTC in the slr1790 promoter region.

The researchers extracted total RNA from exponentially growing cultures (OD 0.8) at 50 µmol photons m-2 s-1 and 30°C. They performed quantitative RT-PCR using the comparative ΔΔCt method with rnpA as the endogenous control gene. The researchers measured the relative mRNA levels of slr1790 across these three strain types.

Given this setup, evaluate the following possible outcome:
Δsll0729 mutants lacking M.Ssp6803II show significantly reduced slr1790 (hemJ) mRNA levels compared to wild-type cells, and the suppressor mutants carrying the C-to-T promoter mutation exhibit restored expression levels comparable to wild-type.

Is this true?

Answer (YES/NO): YES